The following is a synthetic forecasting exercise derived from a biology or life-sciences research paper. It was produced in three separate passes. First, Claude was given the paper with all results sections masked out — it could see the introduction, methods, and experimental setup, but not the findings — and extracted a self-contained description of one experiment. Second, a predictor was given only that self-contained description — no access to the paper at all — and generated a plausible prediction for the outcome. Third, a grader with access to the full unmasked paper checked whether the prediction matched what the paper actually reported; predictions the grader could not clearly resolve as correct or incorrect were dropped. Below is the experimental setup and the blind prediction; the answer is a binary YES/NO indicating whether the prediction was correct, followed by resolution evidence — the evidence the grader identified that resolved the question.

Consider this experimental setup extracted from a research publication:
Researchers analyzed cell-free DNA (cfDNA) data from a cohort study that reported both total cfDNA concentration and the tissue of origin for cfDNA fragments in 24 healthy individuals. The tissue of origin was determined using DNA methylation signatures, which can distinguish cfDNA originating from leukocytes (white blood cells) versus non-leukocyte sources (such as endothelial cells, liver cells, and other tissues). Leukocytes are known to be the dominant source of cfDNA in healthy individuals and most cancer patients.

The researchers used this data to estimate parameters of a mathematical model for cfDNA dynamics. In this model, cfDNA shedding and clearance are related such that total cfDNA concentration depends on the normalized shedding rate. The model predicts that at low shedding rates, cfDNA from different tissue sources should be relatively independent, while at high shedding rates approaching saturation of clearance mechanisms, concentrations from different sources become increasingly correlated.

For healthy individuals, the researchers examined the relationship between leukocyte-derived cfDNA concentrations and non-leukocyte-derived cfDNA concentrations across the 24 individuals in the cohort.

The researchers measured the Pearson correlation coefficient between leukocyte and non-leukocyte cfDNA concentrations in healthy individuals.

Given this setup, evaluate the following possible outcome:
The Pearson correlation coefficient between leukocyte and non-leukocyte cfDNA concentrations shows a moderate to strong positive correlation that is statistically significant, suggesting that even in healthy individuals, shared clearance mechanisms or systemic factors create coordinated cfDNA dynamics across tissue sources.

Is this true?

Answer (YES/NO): NO